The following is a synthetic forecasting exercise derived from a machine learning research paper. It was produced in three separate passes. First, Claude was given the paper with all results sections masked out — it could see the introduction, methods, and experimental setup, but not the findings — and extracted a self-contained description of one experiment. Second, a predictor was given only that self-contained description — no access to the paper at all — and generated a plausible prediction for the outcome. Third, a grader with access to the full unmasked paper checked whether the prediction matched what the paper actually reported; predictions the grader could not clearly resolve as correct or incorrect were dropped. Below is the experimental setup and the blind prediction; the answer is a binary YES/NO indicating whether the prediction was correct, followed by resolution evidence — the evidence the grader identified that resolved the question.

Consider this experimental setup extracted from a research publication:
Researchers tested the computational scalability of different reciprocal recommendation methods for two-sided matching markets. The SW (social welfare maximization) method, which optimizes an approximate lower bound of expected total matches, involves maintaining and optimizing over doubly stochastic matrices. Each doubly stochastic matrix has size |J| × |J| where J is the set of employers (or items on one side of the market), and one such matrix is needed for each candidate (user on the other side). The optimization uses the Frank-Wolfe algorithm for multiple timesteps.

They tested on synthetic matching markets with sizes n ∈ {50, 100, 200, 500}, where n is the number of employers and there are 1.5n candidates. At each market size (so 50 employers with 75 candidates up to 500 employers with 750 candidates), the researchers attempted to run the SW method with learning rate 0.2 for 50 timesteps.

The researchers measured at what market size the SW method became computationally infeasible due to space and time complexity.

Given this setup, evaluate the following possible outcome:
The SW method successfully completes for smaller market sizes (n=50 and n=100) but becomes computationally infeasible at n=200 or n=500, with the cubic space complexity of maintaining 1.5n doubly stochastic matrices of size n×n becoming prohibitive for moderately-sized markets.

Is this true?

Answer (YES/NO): NO